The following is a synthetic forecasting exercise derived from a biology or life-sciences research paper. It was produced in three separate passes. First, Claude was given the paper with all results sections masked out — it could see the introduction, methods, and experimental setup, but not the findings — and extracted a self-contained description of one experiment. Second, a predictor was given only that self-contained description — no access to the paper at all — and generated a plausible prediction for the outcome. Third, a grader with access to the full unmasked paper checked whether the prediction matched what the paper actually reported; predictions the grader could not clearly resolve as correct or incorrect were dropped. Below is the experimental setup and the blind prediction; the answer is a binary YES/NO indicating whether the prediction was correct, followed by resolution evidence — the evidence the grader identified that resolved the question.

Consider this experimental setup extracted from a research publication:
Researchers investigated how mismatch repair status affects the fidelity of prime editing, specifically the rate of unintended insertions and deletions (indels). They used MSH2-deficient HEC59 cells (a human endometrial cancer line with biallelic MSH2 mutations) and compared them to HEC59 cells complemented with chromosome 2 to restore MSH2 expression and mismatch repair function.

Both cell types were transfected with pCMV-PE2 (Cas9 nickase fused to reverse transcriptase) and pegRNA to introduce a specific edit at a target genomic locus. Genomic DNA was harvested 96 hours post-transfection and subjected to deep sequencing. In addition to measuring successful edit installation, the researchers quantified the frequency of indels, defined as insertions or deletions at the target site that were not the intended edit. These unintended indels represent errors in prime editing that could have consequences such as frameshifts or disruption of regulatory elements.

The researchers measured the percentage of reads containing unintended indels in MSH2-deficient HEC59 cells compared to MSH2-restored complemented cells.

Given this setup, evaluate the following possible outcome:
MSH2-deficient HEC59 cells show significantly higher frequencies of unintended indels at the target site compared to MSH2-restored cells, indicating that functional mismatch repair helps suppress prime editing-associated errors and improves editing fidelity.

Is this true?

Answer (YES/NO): NO